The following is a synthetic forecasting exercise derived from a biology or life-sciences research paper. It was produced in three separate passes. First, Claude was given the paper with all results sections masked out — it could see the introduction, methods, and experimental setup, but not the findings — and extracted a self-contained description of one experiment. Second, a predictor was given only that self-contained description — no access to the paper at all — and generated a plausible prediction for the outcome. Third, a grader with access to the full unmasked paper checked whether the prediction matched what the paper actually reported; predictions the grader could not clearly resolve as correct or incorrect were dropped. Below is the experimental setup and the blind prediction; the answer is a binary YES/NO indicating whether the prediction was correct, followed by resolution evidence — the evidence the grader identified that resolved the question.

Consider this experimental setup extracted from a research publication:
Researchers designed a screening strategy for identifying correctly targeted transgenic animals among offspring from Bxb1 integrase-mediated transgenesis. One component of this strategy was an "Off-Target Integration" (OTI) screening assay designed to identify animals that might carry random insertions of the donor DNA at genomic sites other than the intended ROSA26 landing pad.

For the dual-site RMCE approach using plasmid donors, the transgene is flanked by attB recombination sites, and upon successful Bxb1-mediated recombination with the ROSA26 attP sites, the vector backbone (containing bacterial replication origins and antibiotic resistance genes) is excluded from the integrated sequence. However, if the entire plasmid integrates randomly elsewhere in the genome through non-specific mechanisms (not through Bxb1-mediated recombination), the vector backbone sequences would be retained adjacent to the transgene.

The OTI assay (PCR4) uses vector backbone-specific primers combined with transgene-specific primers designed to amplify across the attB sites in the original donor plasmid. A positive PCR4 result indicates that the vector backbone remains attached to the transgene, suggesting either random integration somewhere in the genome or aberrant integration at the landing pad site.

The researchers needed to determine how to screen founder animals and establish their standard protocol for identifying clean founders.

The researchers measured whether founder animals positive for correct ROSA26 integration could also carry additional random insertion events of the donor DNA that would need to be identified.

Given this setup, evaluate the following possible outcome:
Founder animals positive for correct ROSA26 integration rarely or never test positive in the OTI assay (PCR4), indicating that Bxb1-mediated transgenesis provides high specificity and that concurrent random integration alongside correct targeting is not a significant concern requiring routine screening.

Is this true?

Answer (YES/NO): NO